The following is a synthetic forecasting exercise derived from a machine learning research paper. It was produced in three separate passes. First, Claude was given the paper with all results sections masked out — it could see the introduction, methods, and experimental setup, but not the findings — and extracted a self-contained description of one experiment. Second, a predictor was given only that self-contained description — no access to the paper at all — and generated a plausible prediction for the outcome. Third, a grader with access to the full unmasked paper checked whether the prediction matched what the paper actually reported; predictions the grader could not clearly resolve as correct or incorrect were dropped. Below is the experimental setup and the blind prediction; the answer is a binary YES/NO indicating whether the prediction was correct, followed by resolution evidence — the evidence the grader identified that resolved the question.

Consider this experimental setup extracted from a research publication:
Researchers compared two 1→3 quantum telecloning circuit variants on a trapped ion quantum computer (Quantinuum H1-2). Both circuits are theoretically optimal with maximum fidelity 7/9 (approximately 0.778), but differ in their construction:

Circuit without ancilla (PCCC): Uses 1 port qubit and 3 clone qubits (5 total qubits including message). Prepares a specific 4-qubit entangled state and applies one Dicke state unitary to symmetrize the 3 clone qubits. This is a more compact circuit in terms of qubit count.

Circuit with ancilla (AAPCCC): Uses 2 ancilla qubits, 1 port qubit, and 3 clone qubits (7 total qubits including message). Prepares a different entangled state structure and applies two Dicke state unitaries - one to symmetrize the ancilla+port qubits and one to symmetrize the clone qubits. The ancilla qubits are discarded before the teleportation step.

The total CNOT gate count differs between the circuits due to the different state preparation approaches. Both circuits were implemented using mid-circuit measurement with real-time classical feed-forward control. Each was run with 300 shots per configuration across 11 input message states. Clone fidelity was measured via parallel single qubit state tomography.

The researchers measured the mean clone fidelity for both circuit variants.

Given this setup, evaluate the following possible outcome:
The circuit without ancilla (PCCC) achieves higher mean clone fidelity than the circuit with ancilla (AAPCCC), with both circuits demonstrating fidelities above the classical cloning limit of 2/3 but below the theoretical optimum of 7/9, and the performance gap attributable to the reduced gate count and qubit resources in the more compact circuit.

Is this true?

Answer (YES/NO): NO